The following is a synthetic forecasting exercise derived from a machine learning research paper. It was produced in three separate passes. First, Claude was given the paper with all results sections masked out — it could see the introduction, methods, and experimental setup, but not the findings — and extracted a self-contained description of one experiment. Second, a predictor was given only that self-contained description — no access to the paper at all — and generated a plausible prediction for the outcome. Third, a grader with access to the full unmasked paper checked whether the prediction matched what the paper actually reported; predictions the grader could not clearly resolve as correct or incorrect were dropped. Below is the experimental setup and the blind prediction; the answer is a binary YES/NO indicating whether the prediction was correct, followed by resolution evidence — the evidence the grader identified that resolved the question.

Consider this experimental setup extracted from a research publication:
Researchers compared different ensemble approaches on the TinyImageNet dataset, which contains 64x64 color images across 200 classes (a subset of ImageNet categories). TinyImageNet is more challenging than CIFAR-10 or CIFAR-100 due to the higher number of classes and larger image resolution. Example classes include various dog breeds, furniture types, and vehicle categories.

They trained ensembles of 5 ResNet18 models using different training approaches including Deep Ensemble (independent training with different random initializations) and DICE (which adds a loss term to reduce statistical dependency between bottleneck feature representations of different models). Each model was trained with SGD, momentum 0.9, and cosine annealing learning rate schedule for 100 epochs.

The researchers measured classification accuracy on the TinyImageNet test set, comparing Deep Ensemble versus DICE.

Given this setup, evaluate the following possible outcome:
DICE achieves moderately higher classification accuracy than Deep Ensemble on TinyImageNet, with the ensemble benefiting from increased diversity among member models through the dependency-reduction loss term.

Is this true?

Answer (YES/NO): NO